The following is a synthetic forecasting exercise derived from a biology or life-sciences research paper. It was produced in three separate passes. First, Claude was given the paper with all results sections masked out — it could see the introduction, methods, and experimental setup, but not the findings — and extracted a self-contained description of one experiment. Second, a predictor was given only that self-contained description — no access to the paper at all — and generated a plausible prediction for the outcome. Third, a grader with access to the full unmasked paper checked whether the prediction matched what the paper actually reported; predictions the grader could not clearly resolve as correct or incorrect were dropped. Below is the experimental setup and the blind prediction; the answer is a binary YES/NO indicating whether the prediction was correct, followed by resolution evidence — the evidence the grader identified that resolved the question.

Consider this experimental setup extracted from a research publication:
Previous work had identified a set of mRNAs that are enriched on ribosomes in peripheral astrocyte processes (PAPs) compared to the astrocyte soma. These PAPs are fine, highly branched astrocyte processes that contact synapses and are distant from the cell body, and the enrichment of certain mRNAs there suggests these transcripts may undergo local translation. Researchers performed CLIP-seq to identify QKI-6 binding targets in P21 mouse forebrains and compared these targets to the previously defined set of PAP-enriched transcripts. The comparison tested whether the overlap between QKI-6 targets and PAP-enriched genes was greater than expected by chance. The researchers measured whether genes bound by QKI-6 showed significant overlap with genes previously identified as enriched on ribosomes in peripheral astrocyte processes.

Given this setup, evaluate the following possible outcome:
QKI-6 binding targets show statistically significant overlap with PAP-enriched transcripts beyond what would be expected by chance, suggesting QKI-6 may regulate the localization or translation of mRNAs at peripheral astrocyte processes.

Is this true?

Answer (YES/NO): YES